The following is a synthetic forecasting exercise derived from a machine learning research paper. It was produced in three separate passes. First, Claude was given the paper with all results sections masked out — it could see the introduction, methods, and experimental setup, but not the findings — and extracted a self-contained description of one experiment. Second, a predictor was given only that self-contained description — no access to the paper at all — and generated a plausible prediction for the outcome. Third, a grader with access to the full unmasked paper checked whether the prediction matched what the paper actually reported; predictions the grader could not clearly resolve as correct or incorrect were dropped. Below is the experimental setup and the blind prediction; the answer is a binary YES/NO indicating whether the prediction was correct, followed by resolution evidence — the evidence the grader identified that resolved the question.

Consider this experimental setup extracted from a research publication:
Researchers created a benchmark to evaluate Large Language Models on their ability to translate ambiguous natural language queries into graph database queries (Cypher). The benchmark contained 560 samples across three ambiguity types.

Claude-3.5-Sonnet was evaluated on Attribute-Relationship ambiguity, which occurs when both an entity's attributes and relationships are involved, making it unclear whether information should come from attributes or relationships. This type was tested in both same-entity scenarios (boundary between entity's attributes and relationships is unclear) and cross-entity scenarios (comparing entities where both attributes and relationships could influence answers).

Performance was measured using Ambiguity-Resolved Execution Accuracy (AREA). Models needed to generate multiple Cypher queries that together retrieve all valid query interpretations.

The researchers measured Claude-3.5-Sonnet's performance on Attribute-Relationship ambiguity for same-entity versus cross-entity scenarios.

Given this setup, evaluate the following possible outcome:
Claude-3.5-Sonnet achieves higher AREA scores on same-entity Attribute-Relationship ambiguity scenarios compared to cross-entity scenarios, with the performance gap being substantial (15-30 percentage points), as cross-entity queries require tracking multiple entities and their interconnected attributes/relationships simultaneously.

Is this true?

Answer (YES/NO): YES